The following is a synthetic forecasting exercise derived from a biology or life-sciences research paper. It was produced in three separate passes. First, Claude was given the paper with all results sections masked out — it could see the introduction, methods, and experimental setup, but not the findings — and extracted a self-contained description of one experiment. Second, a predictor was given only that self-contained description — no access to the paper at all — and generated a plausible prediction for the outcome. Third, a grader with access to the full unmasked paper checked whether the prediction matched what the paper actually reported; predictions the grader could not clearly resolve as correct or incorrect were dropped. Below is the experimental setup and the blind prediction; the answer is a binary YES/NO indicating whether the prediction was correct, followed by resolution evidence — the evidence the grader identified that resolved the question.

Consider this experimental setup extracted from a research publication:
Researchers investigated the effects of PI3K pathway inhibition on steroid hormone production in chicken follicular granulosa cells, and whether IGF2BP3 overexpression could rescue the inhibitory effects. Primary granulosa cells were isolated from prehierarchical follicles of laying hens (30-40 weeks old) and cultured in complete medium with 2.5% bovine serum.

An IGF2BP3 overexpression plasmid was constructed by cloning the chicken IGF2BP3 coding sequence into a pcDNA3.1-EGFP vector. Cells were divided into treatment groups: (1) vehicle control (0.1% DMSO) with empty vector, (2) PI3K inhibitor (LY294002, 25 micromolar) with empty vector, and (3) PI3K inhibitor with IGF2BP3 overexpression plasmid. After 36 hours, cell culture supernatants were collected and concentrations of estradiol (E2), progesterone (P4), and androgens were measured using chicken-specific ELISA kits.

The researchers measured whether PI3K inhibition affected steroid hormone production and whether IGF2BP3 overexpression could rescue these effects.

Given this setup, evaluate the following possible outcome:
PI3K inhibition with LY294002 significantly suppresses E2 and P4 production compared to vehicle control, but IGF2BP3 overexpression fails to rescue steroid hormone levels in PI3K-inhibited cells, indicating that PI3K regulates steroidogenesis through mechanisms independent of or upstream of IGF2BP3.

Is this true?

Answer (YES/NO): NO